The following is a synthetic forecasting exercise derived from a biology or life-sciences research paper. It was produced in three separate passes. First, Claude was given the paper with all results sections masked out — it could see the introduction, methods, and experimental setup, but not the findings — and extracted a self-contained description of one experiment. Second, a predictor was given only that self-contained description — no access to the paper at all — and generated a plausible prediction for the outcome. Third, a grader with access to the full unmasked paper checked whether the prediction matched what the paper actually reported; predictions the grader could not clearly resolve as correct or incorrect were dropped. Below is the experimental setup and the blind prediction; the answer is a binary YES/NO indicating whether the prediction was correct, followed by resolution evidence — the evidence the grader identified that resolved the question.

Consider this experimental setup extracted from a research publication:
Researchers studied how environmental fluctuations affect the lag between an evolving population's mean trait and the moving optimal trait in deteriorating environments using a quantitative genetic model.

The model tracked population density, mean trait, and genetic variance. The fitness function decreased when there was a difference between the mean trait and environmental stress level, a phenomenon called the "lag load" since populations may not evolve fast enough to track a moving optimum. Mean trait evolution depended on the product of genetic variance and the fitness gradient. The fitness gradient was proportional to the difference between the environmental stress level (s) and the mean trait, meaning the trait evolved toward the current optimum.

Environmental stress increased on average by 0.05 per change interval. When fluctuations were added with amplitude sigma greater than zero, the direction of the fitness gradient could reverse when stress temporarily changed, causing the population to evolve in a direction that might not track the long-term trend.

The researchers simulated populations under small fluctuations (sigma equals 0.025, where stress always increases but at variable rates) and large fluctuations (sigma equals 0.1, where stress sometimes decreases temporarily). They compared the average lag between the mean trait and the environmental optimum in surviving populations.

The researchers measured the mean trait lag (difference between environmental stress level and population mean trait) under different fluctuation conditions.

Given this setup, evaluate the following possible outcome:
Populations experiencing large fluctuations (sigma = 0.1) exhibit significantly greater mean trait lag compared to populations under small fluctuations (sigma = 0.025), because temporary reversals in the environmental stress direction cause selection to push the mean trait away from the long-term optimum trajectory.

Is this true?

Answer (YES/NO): YES